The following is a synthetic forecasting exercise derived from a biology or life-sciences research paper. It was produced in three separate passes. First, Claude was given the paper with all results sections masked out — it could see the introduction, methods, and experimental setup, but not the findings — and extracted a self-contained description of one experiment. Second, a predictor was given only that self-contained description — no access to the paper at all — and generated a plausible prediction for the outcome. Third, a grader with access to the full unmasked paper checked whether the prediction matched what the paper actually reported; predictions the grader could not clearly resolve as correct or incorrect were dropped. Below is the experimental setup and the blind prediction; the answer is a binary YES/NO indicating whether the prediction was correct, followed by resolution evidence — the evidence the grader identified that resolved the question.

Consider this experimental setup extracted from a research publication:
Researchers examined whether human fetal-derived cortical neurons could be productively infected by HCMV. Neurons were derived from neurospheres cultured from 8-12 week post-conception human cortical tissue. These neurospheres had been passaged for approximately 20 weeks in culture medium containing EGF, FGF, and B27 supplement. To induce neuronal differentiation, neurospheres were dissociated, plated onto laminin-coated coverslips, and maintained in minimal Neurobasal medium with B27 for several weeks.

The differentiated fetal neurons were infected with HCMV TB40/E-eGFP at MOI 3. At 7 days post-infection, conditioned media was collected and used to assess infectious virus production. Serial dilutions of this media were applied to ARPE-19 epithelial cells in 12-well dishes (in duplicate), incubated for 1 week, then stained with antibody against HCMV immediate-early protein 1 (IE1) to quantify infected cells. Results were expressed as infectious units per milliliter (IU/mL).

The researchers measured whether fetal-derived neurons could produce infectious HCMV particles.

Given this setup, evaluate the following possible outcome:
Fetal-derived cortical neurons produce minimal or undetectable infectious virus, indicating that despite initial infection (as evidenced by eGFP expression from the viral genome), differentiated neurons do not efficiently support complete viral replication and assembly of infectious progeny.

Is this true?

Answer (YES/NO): NO